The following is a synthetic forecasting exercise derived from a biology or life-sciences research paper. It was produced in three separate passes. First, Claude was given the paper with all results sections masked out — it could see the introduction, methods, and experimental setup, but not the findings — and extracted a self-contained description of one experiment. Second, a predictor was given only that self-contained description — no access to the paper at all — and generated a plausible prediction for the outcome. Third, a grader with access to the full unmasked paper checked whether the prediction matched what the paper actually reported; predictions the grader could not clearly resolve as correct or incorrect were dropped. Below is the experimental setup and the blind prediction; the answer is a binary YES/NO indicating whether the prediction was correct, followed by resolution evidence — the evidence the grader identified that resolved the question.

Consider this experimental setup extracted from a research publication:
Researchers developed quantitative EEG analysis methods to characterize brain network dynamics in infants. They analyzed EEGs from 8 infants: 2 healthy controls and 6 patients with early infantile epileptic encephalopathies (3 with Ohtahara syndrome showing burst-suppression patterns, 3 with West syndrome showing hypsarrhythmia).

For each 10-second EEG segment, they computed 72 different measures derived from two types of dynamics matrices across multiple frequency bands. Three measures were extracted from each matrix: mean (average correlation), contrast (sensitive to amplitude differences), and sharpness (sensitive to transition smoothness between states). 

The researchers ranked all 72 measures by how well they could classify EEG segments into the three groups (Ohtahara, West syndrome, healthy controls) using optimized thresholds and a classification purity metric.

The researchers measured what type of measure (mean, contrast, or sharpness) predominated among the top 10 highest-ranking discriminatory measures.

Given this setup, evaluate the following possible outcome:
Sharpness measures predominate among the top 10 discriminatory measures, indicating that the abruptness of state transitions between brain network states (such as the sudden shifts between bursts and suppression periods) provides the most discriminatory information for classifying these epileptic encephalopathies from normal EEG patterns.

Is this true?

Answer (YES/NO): YES